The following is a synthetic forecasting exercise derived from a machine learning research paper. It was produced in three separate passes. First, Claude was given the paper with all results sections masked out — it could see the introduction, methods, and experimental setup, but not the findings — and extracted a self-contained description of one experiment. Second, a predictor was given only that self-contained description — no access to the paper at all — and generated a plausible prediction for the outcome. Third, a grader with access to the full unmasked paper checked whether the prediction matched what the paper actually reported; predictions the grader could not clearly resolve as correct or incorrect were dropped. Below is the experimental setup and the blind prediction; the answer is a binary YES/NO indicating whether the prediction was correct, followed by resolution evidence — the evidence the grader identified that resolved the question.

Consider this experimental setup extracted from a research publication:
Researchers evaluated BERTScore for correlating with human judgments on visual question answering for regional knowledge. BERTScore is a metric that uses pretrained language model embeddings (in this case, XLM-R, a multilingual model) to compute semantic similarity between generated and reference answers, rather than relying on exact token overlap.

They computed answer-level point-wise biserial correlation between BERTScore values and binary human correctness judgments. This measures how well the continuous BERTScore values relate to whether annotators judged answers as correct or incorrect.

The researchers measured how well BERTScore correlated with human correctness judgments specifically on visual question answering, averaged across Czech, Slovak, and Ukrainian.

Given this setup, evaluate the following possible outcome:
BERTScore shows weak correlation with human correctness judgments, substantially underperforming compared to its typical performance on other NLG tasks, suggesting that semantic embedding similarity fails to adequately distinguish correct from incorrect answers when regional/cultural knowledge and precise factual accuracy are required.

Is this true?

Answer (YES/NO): NO